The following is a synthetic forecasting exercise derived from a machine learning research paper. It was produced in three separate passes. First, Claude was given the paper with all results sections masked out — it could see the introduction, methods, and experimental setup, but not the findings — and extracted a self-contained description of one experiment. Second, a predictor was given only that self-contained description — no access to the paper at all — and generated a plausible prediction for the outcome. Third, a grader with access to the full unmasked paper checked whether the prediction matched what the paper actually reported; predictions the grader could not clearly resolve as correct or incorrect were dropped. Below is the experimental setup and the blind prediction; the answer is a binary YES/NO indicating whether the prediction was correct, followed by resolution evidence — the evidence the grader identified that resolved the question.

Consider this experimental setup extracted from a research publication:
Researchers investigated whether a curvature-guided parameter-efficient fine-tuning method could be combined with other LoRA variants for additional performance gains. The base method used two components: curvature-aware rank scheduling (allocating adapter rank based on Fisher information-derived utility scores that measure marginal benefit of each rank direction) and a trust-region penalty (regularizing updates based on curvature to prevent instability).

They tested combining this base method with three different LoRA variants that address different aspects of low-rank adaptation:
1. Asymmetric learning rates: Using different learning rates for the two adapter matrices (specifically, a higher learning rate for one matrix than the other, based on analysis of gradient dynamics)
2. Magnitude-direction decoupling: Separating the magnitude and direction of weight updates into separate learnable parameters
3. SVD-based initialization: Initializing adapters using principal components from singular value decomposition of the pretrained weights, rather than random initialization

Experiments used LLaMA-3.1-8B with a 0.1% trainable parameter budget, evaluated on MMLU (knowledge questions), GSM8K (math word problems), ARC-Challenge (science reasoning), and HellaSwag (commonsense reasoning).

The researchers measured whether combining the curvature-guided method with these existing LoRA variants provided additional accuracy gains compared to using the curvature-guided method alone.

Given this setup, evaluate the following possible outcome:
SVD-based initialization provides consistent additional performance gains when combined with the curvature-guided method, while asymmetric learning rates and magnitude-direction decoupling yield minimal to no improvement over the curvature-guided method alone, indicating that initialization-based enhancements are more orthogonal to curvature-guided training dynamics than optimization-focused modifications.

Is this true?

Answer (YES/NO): NO